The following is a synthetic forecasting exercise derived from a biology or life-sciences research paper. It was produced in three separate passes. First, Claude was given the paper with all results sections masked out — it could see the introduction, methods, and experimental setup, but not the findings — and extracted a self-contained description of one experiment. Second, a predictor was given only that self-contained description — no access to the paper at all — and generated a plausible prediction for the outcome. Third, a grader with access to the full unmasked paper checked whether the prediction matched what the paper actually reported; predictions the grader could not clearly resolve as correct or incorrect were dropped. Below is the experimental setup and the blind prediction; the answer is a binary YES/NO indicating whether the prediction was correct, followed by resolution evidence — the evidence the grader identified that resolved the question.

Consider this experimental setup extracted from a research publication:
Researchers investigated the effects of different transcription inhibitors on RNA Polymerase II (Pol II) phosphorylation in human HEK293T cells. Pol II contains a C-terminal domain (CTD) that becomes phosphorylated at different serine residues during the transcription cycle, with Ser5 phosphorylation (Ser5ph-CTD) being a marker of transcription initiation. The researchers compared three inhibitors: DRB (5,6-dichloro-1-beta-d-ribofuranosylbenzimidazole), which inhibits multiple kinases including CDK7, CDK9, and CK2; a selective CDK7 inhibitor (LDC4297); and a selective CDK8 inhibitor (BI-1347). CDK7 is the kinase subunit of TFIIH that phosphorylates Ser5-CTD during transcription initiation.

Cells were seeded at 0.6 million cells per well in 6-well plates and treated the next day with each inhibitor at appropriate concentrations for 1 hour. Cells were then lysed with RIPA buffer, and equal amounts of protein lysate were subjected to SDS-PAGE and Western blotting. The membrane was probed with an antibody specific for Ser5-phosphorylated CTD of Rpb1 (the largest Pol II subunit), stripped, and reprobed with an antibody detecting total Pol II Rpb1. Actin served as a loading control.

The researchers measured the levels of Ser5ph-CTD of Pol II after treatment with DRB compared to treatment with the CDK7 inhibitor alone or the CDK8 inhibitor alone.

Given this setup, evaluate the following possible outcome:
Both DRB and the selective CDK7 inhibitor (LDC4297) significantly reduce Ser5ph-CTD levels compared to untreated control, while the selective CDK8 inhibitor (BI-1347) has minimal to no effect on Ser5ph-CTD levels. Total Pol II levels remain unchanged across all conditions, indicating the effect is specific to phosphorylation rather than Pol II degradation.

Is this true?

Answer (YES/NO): NO